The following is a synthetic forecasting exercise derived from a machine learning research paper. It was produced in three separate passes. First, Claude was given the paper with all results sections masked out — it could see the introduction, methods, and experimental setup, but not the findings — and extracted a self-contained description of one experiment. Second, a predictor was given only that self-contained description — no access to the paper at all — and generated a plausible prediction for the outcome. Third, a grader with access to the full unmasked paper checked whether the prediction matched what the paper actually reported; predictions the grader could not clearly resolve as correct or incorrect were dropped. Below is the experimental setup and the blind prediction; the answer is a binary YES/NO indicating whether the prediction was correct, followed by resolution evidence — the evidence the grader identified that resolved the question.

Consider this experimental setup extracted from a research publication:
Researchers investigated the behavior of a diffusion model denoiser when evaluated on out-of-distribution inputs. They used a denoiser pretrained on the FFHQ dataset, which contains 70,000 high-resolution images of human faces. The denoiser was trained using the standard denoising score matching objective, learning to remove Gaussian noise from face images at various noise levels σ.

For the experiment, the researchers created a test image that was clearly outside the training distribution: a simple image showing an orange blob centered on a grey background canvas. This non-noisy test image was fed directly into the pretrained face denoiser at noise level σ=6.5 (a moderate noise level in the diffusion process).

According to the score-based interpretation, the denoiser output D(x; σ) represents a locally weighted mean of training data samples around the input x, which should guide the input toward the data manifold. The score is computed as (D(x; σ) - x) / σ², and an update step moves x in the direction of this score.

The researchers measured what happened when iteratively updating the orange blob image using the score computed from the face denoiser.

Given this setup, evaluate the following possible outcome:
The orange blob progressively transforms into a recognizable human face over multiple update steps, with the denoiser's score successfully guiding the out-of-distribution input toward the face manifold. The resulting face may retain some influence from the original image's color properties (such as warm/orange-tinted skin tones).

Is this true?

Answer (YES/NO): NO